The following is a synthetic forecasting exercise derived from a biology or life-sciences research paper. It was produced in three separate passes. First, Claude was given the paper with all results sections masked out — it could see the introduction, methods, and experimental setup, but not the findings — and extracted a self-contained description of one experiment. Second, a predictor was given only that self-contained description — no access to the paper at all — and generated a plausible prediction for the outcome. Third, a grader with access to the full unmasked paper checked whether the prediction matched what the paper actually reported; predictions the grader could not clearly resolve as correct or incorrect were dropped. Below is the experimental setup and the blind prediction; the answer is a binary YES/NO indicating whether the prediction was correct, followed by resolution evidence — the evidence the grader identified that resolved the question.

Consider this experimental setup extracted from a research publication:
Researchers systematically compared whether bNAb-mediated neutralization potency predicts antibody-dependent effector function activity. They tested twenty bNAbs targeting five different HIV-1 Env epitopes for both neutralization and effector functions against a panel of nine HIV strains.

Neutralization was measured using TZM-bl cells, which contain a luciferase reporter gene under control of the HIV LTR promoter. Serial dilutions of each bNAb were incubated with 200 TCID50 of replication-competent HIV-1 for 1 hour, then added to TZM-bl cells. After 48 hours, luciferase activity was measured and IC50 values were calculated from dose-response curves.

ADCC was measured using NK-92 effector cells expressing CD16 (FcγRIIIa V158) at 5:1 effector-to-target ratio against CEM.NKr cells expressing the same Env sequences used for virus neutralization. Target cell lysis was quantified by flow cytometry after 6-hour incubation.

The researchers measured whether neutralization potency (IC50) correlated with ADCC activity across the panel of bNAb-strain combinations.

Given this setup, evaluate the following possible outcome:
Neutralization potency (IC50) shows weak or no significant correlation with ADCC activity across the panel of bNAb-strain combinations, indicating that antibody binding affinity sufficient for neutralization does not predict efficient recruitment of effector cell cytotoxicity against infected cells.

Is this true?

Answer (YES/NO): NO